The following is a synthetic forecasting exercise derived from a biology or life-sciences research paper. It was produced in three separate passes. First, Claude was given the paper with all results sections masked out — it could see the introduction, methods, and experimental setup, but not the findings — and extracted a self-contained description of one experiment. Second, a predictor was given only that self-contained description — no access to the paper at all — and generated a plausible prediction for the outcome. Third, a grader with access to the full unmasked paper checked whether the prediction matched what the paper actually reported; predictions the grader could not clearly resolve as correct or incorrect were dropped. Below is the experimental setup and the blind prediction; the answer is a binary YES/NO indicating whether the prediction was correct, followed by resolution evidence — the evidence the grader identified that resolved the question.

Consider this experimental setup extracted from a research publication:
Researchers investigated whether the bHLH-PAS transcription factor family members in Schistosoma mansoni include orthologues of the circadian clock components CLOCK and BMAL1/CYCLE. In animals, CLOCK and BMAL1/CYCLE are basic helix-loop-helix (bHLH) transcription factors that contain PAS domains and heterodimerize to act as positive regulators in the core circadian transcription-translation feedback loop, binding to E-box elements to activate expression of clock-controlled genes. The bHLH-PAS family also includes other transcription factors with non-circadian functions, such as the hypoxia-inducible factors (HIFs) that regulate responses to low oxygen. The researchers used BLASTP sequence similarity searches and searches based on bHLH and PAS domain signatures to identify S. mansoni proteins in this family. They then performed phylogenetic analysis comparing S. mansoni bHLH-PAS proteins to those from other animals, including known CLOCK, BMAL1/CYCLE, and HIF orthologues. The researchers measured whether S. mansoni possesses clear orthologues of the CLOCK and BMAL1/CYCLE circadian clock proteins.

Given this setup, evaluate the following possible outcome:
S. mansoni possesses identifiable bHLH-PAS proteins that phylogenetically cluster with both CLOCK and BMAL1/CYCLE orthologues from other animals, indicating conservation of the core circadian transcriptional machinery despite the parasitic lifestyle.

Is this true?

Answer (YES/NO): NO